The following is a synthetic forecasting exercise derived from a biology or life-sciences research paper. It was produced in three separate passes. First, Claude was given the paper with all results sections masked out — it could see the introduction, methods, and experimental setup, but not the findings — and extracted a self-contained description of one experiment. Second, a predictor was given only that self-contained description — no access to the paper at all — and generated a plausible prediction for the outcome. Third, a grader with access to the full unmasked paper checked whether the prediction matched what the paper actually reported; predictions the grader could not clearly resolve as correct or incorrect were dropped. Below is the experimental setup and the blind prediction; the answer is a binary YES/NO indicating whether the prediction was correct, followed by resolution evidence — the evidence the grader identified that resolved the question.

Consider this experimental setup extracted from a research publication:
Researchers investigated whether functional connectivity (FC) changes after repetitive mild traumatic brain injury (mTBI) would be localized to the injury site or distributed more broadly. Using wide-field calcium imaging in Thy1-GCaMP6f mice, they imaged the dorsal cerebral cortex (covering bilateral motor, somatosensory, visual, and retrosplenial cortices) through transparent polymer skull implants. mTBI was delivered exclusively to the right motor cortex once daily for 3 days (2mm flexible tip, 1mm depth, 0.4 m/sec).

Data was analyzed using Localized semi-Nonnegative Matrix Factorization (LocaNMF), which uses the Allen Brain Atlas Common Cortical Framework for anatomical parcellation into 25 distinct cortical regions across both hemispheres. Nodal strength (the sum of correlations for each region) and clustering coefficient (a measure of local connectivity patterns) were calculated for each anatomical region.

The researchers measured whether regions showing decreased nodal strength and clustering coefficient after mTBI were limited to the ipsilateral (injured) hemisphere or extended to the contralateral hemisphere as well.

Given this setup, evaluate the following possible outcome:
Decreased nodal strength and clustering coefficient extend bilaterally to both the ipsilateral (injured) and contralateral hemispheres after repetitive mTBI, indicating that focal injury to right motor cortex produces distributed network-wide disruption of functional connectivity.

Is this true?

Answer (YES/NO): YES